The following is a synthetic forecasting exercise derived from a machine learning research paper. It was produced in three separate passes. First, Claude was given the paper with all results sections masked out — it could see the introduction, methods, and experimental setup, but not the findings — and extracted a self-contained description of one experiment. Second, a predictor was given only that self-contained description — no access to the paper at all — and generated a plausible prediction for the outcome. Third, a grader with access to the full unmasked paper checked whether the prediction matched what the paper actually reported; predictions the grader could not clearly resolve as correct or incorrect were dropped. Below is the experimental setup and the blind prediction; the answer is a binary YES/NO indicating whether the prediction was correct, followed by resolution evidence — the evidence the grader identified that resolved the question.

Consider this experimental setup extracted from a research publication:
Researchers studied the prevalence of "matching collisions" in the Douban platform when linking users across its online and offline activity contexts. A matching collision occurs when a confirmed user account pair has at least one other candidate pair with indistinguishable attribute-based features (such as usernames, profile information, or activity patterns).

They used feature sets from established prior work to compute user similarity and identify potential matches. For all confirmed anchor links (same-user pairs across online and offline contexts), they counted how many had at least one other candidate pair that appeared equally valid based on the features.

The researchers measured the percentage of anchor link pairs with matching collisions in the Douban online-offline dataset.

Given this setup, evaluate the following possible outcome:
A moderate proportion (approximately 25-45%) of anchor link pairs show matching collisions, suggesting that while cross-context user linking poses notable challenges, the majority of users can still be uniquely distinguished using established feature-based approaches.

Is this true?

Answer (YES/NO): NO